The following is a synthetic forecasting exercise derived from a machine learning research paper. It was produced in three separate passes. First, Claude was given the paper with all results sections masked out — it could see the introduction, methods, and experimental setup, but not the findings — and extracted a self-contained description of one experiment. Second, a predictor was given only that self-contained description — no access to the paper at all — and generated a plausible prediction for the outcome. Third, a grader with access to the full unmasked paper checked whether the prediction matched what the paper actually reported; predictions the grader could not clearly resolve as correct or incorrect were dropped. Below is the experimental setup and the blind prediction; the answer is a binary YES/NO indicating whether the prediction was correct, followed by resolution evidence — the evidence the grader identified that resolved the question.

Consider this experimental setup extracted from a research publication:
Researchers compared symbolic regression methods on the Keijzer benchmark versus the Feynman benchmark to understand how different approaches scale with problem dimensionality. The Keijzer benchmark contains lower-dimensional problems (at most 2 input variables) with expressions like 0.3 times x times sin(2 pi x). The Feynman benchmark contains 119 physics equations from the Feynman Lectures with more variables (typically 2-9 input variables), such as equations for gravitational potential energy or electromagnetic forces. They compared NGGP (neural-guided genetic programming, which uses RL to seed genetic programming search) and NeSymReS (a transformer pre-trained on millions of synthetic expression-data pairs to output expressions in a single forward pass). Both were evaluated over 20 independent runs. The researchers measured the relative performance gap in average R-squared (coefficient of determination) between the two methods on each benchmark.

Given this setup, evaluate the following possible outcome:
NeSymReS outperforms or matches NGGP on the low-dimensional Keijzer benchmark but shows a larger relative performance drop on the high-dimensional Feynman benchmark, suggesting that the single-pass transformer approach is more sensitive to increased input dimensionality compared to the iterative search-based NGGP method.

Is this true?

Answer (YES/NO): NO